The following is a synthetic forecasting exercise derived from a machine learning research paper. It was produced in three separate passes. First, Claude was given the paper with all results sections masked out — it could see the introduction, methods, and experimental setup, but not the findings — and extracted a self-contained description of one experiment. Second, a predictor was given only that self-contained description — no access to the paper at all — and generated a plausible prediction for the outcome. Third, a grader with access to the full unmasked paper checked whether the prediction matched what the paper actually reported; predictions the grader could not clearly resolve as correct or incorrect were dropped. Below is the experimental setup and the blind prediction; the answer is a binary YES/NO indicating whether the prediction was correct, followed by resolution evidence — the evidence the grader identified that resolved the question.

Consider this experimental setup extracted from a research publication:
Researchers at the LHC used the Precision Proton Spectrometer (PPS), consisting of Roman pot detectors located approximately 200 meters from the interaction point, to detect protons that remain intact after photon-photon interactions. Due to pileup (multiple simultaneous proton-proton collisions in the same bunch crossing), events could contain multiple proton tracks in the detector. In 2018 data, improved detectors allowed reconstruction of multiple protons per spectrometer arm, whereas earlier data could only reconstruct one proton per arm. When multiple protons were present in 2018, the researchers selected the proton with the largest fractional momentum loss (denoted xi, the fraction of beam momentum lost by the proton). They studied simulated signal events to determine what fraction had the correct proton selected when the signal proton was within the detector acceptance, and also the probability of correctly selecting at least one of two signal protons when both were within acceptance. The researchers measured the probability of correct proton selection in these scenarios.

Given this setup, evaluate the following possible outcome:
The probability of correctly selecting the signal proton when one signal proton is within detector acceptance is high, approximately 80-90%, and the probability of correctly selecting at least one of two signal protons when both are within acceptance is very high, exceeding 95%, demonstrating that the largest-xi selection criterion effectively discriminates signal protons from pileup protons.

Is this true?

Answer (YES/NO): NO